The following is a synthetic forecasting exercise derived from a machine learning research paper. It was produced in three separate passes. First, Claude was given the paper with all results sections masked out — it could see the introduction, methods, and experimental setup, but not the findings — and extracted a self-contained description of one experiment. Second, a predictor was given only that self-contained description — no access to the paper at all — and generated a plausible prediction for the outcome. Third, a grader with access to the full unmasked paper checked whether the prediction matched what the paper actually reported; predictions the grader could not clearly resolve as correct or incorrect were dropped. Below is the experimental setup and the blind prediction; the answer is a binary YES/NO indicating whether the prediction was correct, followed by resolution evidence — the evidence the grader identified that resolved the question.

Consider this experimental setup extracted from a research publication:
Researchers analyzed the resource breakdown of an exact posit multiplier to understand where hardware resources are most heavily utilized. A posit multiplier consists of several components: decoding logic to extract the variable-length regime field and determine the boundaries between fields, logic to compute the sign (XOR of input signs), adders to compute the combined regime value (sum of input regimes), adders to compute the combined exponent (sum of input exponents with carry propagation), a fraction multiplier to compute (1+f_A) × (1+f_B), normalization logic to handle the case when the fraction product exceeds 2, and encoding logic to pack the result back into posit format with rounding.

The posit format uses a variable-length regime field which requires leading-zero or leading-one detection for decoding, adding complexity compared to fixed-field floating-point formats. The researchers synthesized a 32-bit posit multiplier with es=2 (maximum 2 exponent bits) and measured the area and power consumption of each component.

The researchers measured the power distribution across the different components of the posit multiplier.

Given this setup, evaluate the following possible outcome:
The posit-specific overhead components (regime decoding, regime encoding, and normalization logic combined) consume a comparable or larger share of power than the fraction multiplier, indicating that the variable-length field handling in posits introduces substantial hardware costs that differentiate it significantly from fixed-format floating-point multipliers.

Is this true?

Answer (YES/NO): NO